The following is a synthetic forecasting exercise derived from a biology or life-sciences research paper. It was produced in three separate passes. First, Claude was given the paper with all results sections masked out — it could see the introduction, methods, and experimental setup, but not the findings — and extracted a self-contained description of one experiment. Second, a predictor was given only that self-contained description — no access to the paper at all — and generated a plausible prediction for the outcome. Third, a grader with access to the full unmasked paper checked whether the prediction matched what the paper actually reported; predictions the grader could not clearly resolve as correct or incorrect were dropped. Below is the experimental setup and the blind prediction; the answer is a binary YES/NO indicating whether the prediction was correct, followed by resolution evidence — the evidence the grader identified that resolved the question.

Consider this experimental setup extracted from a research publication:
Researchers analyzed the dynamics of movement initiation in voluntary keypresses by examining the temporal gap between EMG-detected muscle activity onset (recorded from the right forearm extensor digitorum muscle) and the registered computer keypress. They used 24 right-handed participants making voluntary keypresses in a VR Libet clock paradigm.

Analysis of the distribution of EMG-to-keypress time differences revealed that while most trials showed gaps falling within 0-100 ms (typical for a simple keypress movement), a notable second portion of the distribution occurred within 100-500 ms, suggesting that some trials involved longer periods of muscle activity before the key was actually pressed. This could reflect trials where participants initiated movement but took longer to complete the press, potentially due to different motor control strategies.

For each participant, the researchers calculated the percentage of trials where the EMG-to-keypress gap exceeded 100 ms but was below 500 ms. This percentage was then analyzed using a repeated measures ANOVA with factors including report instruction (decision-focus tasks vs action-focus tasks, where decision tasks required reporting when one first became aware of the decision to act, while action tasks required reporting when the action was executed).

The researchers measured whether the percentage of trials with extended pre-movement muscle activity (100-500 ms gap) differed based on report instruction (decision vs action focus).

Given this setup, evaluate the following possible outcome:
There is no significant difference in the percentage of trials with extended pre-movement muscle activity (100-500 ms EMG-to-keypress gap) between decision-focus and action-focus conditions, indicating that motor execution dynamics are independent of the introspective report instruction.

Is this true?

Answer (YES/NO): NO